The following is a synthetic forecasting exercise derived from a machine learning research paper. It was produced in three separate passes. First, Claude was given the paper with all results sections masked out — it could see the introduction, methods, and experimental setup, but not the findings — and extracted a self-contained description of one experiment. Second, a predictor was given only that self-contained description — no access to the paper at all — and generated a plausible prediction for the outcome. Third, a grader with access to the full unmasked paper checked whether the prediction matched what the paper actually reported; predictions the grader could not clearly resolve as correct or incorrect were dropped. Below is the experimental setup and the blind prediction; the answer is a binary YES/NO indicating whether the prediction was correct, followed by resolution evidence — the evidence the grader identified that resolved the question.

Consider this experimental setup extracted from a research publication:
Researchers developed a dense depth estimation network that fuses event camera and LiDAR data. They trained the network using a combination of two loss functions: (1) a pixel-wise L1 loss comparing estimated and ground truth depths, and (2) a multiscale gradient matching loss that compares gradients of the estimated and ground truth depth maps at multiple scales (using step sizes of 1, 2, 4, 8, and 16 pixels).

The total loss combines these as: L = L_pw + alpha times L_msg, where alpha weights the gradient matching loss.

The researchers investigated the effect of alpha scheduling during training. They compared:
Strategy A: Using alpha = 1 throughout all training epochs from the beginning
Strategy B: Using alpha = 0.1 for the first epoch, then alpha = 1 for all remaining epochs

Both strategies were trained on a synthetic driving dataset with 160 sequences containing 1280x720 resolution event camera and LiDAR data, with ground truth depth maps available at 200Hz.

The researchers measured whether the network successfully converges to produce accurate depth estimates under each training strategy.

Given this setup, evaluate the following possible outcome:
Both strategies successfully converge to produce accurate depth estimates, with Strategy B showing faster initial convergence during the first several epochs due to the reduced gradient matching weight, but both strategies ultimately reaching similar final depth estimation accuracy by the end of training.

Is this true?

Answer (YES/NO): NO